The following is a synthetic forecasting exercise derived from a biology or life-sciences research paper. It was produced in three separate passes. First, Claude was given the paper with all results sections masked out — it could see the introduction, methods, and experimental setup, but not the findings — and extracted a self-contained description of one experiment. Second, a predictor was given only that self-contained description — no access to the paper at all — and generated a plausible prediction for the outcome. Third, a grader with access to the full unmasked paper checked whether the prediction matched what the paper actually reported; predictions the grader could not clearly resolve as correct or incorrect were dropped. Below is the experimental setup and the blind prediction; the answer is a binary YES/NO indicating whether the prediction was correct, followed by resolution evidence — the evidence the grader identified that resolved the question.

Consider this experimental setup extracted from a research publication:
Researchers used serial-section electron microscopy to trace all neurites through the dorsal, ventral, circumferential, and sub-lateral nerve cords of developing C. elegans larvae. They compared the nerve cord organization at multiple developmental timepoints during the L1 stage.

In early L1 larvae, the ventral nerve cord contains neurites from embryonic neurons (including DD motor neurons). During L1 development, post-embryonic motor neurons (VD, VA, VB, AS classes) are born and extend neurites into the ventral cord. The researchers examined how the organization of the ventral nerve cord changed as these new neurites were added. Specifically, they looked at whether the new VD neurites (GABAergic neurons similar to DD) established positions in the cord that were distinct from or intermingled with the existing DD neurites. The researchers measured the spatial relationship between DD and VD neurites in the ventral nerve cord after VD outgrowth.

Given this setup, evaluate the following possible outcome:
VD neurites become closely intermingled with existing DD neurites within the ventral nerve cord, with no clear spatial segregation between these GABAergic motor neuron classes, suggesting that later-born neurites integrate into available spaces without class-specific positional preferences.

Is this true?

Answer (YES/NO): NO